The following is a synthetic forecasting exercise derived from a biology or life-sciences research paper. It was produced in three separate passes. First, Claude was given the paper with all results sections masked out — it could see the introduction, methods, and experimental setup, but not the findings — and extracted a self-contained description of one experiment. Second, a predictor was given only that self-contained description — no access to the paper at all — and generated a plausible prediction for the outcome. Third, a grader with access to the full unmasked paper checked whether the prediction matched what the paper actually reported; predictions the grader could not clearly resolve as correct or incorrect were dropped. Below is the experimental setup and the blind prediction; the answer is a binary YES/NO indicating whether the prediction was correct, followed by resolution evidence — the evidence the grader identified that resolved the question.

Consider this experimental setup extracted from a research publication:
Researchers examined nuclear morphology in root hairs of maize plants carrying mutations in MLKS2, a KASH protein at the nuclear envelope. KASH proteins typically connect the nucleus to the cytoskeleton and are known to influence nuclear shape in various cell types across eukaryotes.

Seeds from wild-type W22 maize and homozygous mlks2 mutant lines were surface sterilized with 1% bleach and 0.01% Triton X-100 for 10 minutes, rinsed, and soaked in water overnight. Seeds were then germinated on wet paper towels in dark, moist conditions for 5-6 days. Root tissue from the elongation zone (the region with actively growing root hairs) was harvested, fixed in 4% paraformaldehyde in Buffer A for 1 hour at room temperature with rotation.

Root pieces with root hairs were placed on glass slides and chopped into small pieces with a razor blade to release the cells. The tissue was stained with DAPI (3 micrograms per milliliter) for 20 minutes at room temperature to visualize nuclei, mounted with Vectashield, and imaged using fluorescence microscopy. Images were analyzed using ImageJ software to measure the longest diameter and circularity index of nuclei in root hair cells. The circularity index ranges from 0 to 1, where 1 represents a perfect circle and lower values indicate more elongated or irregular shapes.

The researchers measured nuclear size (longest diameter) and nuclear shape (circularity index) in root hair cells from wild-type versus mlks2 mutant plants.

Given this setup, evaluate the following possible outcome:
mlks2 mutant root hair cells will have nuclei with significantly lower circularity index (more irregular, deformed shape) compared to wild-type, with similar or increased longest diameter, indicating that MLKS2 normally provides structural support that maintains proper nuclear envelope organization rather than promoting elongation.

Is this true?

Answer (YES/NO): NO